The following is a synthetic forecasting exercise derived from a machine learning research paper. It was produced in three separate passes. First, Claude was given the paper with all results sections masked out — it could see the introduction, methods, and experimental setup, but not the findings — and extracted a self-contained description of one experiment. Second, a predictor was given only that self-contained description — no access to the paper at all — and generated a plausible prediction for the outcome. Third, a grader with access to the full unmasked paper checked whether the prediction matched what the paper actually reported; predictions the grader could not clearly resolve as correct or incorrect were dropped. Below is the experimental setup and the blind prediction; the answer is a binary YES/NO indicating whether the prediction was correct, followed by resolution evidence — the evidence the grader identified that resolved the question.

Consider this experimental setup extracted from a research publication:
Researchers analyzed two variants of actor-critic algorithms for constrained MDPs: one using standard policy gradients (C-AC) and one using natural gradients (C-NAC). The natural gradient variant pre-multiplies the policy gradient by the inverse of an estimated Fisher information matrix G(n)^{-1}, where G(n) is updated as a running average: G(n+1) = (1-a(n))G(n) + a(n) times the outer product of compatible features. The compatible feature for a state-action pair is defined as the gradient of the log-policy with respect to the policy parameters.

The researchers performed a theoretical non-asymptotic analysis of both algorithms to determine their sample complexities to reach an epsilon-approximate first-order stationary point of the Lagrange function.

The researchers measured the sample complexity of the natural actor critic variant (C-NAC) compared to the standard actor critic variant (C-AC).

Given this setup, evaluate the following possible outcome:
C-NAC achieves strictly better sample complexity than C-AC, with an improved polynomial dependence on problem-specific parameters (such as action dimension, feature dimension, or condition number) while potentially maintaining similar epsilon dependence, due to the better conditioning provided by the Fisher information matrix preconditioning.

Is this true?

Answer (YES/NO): NO